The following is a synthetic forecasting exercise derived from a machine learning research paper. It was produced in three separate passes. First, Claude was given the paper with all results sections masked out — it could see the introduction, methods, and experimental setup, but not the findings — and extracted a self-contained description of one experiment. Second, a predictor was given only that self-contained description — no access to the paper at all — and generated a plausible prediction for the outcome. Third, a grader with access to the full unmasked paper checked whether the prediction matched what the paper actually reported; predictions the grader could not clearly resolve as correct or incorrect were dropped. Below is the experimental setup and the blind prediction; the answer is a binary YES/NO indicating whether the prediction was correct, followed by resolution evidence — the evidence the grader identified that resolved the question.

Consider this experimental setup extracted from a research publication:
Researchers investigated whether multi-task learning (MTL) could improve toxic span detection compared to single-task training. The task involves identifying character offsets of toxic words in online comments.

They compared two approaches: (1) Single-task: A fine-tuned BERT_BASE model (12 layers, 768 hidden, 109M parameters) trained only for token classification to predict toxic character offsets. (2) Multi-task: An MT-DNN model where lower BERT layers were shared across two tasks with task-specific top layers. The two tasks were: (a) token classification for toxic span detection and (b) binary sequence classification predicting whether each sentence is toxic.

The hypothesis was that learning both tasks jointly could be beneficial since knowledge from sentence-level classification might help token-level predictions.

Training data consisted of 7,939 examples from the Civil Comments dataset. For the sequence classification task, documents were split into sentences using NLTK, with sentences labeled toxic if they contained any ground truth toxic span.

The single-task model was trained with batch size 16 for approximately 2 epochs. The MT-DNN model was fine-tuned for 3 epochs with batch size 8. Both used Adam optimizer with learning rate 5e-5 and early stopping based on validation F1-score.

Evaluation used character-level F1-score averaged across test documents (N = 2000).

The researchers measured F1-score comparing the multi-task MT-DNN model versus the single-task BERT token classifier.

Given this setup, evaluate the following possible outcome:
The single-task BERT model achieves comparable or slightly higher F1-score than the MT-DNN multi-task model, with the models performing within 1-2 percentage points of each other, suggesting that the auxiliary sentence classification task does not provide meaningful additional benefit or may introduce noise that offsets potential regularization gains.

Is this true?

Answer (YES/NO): NO